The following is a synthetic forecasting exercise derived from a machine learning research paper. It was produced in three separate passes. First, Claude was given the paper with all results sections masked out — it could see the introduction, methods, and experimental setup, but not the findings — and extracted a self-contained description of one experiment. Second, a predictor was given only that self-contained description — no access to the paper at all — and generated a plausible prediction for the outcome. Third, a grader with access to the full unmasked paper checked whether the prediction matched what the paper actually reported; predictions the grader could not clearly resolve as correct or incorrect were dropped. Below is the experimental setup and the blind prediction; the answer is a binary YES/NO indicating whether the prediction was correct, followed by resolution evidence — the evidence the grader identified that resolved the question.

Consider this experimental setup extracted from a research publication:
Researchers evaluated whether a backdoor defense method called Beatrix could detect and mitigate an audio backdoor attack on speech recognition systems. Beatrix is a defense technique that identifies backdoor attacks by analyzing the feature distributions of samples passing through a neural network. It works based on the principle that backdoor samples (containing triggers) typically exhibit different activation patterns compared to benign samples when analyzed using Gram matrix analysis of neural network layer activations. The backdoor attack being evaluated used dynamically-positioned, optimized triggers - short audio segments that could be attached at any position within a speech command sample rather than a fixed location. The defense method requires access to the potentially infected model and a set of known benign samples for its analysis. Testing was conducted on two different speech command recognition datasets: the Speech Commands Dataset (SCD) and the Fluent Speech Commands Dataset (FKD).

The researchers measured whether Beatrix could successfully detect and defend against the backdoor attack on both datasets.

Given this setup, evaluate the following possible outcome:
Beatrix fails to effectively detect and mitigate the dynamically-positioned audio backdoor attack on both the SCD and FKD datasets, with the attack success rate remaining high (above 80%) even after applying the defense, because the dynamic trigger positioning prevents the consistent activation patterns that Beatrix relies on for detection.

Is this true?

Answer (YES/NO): NO